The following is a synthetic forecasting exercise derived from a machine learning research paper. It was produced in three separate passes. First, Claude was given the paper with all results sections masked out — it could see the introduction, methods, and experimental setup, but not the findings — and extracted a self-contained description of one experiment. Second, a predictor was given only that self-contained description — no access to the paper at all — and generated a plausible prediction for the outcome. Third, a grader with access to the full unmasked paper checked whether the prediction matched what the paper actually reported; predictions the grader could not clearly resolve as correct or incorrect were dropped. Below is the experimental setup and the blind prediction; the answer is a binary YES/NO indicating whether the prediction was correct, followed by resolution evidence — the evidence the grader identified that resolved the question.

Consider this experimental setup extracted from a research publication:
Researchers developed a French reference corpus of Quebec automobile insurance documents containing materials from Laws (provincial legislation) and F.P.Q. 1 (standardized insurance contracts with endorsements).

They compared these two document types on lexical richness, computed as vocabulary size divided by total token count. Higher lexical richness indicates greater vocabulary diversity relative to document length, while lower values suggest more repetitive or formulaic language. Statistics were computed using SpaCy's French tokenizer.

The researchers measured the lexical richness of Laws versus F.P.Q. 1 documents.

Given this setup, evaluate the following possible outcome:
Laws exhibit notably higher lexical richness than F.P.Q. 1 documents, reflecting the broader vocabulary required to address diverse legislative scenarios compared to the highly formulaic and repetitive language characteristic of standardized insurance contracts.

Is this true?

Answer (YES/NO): NO